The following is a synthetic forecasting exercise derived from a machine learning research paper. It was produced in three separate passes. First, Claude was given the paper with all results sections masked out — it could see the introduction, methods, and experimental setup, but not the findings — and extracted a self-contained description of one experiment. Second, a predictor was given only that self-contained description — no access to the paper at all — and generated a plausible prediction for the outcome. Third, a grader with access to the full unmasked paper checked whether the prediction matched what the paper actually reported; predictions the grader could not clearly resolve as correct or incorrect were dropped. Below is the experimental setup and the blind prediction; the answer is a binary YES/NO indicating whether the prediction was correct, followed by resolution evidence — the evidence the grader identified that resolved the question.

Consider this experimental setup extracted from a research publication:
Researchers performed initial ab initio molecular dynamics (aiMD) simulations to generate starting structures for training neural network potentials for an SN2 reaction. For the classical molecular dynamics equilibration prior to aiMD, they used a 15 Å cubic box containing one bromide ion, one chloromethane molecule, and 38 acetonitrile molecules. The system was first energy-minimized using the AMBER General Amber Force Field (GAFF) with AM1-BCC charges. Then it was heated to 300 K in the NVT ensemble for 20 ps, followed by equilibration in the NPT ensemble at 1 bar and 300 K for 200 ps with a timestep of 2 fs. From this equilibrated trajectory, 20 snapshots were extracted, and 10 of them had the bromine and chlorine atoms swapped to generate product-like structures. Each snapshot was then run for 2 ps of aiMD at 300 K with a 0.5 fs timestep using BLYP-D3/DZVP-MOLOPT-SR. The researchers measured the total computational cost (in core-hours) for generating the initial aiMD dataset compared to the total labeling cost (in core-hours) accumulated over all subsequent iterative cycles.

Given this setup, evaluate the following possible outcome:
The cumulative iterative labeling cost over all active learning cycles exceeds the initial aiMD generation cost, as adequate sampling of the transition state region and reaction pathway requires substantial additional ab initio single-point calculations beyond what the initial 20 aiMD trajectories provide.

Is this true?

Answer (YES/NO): NO